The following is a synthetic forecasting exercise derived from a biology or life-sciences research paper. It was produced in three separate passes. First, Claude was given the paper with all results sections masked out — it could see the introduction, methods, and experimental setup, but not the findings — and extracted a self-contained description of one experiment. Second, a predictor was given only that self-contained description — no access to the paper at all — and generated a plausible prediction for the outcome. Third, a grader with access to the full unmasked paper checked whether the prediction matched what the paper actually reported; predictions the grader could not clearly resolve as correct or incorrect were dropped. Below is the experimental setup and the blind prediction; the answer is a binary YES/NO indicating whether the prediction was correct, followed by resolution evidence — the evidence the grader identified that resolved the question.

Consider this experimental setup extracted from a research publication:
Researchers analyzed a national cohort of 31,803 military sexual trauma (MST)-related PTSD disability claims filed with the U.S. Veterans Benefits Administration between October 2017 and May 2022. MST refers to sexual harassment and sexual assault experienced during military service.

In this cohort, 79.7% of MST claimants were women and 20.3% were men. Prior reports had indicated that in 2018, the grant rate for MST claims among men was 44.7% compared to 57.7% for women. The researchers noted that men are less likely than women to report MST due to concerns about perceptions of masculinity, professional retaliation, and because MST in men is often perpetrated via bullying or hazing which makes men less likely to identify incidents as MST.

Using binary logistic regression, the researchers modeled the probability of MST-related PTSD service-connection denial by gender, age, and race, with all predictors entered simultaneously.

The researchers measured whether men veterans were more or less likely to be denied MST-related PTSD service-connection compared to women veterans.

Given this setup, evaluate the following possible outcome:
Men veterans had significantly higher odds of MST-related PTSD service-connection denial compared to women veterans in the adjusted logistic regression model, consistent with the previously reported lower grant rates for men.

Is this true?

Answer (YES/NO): YES